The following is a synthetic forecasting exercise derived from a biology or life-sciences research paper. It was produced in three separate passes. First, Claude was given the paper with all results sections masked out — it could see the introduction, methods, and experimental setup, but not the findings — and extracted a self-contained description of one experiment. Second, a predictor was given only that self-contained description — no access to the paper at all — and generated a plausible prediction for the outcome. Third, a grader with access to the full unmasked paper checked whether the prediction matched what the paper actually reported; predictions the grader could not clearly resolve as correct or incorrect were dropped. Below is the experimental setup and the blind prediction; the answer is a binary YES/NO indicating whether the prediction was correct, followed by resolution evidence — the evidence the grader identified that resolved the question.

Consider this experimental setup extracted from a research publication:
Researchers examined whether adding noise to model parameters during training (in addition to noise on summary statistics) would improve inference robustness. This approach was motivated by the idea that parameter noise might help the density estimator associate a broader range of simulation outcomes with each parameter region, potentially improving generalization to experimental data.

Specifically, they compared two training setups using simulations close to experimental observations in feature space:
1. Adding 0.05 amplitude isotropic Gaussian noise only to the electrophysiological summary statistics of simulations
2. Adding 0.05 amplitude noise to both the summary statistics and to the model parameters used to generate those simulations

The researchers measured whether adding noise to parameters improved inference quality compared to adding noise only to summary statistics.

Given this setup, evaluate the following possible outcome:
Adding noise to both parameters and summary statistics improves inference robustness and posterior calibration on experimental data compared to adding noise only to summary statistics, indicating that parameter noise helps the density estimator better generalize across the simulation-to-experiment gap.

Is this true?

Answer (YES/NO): NO